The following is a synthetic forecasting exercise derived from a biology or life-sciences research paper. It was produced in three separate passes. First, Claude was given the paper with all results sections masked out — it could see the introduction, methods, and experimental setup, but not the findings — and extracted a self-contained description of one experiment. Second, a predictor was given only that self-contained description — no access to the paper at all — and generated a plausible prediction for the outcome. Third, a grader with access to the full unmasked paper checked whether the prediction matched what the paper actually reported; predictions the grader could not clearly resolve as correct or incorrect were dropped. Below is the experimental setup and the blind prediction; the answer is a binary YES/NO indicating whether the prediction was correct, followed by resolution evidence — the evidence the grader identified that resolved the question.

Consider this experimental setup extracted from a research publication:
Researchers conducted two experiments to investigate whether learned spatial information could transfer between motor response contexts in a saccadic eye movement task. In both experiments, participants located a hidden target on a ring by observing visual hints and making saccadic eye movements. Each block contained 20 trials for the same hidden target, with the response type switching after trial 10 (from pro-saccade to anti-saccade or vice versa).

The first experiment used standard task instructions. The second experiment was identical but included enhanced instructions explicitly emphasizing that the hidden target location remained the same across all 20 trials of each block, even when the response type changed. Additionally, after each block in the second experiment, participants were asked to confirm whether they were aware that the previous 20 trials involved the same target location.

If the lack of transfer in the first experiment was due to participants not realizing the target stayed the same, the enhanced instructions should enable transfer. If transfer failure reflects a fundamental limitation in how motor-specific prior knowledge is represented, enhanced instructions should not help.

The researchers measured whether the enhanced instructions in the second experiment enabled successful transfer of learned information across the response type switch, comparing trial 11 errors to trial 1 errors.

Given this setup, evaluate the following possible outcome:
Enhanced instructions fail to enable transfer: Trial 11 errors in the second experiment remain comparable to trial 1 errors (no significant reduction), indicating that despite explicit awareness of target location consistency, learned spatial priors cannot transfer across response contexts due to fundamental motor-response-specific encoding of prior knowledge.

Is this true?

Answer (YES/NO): YES